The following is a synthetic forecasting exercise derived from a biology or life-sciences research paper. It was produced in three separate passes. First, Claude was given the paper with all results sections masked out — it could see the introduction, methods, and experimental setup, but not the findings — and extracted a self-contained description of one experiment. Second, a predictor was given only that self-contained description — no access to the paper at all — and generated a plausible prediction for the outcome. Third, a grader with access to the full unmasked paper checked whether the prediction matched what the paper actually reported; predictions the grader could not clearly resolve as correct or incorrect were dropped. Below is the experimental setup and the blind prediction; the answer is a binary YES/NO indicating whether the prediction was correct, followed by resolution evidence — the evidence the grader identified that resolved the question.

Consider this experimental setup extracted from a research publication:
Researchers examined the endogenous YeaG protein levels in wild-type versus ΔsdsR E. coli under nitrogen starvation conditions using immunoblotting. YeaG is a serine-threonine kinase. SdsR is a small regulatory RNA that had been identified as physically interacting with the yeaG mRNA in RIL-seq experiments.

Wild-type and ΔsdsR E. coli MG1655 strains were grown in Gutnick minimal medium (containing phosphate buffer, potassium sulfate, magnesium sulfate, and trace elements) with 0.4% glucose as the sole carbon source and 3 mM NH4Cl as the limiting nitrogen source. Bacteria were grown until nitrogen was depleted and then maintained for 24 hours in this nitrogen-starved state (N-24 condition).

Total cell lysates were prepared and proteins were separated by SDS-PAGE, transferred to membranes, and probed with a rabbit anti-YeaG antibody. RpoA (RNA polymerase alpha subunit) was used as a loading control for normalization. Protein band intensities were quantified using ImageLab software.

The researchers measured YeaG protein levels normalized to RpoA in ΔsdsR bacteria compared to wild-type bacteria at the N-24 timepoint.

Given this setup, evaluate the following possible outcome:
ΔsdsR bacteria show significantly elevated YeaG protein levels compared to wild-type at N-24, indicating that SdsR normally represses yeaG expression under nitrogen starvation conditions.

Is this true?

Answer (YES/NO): YES